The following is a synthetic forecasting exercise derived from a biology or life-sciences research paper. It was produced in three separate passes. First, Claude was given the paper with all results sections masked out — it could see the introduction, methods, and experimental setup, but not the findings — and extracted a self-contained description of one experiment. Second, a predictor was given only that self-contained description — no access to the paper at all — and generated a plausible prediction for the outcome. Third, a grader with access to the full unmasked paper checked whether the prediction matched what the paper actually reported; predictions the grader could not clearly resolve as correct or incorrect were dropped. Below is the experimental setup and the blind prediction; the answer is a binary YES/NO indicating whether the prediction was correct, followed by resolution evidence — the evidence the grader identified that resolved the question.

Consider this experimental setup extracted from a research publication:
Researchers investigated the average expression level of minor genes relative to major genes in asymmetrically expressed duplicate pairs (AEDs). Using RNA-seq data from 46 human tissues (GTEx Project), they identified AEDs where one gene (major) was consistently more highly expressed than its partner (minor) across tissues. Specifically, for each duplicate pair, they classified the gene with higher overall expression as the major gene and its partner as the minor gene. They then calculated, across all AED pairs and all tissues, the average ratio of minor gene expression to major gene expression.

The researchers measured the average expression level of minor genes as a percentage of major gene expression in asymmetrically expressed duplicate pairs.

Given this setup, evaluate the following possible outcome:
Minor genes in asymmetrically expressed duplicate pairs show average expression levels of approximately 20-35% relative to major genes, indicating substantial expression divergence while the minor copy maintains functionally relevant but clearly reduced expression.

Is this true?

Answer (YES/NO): NO